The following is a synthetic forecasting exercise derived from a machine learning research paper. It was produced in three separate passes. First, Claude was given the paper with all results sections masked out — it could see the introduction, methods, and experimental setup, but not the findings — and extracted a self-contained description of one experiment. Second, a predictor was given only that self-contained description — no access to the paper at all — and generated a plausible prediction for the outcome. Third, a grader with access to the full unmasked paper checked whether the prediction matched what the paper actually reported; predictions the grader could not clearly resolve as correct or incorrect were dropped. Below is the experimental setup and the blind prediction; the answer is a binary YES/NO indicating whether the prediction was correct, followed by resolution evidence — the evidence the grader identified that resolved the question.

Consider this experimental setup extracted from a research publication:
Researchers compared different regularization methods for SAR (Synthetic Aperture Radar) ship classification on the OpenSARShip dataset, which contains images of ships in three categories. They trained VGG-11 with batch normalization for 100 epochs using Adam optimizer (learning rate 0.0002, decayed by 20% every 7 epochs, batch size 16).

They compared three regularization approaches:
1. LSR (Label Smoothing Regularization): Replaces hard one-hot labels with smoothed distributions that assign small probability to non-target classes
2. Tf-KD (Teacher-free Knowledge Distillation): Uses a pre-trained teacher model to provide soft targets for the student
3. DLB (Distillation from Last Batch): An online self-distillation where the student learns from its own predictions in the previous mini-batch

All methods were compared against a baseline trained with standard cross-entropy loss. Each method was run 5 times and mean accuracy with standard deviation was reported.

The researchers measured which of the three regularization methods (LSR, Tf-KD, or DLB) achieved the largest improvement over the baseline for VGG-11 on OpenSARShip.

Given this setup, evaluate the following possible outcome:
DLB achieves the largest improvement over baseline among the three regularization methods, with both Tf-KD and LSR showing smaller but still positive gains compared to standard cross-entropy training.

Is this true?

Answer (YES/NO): YES